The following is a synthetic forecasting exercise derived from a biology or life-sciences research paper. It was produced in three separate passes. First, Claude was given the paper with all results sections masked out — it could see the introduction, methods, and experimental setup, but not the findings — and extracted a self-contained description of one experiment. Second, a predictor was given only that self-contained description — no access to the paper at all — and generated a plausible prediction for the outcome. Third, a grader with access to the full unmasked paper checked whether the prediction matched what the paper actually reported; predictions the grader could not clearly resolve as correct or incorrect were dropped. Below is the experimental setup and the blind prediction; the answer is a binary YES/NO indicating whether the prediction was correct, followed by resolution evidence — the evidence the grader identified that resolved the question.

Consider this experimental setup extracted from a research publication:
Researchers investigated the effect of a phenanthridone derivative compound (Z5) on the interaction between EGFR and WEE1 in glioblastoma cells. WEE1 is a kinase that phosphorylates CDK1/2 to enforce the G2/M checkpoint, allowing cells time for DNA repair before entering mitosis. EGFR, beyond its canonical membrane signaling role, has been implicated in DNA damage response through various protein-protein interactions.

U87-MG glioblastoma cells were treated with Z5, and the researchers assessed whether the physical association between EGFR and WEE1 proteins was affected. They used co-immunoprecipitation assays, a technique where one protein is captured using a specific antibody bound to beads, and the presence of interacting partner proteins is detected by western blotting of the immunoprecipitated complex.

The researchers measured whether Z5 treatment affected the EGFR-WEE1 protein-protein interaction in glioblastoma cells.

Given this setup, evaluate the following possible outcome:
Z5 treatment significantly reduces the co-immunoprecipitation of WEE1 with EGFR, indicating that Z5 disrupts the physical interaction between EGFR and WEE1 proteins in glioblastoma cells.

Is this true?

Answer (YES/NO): YES